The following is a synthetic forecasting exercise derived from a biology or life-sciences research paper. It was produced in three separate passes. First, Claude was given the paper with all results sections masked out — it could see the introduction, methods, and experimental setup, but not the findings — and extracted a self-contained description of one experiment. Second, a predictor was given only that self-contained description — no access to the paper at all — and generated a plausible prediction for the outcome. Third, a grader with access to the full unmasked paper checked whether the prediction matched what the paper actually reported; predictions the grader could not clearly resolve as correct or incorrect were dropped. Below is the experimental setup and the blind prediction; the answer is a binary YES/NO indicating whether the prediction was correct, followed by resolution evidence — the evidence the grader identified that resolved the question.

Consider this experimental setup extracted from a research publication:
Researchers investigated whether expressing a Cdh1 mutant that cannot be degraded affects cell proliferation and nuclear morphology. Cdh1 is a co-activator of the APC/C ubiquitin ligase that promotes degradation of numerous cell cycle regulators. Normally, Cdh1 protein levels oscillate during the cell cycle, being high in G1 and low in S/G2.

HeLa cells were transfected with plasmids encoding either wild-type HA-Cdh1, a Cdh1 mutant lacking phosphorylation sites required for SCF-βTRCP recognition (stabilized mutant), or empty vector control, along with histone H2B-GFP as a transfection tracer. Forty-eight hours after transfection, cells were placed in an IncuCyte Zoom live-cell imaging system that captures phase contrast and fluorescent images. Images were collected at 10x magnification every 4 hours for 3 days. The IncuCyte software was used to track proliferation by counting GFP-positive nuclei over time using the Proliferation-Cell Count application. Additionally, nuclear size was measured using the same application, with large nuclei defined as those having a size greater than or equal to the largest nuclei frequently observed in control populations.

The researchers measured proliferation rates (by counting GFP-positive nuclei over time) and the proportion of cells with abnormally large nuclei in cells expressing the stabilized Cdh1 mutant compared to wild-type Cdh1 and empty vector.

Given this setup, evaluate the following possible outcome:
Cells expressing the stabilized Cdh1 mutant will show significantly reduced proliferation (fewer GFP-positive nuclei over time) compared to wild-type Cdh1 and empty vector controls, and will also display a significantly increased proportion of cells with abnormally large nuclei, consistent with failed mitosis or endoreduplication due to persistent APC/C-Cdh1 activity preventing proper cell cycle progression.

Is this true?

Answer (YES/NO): YES